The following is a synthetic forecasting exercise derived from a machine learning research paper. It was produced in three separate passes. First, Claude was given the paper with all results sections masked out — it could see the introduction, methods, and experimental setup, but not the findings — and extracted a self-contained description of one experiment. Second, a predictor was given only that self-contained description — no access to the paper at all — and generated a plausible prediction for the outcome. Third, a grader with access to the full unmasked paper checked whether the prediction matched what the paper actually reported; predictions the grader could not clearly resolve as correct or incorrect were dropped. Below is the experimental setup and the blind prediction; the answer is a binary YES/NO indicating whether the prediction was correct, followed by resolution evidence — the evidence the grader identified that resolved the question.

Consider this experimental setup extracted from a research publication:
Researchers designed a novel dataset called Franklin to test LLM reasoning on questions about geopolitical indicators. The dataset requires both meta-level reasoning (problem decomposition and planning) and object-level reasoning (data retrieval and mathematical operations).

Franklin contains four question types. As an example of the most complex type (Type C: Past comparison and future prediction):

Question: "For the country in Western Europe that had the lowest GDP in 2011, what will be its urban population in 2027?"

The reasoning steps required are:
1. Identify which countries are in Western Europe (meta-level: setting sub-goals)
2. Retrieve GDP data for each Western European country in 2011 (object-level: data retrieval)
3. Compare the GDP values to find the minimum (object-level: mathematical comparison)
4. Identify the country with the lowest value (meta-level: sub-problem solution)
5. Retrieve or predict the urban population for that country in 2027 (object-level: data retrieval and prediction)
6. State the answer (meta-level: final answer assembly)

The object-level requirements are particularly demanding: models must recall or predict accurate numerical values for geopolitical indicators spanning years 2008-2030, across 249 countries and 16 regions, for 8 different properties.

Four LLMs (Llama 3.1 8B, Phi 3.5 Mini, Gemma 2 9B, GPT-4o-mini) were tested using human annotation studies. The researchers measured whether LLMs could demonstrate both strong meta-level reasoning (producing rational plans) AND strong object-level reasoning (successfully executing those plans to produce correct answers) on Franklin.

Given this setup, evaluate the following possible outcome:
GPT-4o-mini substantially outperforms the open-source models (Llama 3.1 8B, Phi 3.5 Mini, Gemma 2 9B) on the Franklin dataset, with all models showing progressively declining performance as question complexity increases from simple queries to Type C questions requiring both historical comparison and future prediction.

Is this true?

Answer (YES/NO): NO